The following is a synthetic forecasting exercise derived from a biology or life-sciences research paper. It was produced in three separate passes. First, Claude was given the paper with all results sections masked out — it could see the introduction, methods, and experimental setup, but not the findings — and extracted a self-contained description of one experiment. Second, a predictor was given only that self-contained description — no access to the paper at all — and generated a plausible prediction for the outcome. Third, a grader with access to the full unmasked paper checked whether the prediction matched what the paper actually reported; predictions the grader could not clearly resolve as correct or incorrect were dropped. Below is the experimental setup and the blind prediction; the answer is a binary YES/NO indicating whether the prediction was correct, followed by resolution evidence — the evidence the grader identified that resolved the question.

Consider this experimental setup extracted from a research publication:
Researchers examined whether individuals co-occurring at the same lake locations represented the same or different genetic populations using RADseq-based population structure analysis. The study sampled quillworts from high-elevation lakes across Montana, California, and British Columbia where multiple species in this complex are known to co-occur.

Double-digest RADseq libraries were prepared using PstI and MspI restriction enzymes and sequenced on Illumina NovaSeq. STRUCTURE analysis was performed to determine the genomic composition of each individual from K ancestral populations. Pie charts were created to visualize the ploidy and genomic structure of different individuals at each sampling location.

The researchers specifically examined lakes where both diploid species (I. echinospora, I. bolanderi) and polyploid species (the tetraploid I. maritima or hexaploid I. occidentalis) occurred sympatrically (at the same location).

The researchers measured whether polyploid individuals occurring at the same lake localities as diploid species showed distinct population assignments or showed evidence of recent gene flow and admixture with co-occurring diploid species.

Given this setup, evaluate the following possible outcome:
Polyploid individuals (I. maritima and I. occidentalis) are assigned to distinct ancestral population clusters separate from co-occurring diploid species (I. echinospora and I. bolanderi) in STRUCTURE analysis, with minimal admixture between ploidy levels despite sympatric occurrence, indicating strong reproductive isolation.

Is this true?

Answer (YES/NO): NO